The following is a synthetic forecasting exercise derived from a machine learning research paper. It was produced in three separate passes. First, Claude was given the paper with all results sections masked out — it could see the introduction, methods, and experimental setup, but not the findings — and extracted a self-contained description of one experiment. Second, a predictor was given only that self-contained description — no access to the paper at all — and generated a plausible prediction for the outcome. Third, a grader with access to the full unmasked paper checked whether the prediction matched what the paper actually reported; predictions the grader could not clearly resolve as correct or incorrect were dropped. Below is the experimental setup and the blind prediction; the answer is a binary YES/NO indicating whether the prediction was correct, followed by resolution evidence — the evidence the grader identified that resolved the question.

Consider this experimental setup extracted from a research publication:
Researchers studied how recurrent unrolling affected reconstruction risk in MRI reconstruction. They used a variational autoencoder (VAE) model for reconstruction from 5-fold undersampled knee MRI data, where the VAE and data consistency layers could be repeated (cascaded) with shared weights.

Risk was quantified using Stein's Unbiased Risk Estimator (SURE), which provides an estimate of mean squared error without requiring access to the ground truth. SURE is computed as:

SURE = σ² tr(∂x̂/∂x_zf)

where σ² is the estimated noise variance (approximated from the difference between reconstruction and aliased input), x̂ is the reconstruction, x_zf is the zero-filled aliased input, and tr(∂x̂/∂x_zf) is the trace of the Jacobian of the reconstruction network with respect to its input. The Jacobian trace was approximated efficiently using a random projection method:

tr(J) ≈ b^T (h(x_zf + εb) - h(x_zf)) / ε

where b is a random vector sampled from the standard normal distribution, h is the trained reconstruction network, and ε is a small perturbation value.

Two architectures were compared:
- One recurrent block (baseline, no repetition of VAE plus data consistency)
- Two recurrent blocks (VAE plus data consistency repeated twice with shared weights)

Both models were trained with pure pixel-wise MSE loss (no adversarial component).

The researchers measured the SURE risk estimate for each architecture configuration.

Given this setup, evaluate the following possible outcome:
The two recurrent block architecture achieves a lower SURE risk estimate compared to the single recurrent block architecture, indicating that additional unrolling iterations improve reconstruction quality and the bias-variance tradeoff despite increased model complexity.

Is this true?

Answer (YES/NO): YES